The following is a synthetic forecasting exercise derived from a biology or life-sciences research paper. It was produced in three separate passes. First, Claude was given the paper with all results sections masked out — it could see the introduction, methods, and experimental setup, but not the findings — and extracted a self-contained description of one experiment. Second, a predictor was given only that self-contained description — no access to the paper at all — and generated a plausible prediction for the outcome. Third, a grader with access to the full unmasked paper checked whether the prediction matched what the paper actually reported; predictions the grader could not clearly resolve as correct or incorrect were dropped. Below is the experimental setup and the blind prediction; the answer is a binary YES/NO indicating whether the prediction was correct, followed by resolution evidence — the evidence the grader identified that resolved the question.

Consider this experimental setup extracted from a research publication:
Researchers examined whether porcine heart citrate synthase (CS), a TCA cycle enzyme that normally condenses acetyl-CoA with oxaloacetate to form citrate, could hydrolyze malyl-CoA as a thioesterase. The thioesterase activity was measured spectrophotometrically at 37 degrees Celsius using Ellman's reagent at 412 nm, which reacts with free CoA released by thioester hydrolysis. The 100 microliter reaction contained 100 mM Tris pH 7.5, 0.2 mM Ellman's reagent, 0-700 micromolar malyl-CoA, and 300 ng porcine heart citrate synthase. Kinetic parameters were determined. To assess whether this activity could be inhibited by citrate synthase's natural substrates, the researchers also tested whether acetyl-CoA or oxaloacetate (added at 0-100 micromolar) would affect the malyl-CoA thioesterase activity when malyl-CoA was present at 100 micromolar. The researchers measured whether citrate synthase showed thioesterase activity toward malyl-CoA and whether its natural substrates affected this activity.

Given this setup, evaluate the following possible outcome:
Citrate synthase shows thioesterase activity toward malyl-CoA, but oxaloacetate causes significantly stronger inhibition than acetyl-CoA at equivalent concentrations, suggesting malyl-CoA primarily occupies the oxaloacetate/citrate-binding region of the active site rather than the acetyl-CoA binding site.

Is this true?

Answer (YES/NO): YES